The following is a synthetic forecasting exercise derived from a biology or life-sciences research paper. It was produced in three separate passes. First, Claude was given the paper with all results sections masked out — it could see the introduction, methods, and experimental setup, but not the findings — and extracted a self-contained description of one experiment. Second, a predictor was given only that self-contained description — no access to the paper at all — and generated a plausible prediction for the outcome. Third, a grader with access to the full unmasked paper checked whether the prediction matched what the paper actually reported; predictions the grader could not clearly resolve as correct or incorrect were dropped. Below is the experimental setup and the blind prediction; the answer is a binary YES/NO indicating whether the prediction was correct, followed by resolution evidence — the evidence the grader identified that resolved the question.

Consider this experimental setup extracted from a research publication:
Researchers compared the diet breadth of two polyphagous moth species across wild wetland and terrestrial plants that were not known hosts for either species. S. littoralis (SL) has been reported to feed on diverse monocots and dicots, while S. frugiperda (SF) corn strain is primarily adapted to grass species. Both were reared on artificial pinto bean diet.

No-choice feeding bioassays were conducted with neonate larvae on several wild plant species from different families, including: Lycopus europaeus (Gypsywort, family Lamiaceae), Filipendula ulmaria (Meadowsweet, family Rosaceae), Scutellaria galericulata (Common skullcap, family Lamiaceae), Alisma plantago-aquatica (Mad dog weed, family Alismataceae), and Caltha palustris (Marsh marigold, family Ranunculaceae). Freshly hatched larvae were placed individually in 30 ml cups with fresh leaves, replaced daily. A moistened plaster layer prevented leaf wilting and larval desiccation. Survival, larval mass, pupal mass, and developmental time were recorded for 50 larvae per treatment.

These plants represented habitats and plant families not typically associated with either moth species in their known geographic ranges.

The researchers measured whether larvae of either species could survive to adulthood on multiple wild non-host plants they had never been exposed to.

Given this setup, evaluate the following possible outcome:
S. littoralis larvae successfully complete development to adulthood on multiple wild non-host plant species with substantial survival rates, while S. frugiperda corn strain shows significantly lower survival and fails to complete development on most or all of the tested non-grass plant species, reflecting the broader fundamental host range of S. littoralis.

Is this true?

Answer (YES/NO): YES